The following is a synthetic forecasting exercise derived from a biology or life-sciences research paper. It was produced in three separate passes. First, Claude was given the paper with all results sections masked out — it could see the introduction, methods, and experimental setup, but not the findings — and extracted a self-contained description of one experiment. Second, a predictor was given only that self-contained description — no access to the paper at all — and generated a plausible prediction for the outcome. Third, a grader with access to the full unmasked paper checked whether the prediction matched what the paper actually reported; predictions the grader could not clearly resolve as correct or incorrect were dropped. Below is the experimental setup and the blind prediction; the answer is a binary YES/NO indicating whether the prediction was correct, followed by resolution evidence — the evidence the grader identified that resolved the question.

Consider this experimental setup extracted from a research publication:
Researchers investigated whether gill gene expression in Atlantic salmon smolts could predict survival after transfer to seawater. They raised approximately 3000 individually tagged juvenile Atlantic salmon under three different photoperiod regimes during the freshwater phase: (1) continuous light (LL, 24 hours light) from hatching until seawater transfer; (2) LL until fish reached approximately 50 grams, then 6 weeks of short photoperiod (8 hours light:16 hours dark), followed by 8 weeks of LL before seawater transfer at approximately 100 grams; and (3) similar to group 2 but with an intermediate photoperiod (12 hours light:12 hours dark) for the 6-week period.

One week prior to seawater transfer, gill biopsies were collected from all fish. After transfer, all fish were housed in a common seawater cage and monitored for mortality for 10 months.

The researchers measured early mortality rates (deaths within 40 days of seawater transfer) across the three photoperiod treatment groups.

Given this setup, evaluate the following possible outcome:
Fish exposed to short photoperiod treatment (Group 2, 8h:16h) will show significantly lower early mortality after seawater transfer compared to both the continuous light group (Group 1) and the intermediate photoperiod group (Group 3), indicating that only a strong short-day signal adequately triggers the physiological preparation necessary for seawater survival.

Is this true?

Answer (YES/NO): NO